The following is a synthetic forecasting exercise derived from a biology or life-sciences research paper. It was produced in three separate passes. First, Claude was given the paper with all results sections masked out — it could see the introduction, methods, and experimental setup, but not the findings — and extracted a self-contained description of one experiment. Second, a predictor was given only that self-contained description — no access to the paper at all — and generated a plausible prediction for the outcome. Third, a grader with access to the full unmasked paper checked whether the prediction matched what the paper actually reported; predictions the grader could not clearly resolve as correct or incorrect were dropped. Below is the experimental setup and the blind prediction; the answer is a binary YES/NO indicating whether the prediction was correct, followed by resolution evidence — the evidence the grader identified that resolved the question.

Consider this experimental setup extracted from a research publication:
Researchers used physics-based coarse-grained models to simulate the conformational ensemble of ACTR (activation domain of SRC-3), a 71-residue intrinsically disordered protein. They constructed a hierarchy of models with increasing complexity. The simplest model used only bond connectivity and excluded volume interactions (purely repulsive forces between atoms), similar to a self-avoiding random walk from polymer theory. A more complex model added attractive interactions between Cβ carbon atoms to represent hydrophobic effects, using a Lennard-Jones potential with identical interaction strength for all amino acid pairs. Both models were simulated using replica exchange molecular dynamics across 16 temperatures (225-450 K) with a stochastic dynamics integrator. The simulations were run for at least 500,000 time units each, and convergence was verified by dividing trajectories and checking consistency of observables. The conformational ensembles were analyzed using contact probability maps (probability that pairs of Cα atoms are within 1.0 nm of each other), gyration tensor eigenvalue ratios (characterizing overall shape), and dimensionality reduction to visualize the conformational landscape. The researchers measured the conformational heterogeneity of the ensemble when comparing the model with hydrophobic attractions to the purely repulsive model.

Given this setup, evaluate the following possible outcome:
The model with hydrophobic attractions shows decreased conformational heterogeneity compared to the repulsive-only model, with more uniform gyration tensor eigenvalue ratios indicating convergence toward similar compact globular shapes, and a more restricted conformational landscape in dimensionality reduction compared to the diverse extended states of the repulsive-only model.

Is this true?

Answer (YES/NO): NO